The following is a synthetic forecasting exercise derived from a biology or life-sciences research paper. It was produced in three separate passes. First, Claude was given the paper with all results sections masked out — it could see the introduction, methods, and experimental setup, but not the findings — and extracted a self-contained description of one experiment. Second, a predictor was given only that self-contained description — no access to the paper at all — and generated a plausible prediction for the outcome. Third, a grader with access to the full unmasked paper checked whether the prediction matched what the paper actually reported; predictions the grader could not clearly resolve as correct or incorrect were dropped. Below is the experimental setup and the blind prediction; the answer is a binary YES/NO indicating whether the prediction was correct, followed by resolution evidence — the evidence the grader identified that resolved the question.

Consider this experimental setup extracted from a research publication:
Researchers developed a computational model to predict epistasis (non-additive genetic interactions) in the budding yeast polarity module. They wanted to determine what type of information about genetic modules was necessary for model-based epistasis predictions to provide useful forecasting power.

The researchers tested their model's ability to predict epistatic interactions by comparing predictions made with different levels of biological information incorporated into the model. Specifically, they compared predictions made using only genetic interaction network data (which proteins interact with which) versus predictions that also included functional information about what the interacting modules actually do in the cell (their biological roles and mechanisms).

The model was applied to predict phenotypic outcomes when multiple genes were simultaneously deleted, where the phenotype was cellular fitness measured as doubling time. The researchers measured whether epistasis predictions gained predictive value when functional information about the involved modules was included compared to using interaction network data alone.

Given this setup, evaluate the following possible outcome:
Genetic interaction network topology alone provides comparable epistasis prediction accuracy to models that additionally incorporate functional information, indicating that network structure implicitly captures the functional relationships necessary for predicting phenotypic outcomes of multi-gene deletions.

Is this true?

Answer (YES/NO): NO